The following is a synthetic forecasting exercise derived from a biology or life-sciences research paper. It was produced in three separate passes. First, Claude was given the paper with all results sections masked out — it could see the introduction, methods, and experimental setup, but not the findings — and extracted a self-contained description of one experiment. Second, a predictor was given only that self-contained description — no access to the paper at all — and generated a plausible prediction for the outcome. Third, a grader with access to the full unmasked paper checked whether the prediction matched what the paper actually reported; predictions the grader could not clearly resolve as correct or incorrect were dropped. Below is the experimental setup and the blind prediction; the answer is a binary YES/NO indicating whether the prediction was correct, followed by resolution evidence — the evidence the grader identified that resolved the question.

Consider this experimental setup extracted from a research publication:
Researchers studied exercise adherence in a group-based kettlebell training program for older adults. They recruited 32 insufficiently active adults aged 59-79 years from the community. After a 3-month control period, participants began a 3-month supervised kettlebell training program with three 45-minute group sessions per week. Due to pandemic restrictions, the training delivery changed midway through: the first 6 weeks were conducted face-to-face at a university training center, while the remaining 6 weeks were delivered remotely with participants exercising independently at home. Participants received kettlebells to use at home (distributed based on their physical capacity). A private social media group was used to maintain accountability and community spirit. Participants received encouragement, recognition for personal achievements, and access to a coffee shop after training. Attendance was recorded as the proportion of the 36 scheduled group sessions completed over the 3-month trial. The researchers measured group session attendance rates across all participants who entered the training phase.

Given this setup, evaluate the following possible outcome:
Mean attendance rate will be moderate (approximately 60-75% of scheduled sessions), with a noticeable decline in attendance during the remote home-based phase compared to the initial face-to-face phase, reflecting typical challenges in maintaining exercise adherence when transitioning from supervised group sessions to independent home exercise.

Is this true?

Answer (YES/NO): NO